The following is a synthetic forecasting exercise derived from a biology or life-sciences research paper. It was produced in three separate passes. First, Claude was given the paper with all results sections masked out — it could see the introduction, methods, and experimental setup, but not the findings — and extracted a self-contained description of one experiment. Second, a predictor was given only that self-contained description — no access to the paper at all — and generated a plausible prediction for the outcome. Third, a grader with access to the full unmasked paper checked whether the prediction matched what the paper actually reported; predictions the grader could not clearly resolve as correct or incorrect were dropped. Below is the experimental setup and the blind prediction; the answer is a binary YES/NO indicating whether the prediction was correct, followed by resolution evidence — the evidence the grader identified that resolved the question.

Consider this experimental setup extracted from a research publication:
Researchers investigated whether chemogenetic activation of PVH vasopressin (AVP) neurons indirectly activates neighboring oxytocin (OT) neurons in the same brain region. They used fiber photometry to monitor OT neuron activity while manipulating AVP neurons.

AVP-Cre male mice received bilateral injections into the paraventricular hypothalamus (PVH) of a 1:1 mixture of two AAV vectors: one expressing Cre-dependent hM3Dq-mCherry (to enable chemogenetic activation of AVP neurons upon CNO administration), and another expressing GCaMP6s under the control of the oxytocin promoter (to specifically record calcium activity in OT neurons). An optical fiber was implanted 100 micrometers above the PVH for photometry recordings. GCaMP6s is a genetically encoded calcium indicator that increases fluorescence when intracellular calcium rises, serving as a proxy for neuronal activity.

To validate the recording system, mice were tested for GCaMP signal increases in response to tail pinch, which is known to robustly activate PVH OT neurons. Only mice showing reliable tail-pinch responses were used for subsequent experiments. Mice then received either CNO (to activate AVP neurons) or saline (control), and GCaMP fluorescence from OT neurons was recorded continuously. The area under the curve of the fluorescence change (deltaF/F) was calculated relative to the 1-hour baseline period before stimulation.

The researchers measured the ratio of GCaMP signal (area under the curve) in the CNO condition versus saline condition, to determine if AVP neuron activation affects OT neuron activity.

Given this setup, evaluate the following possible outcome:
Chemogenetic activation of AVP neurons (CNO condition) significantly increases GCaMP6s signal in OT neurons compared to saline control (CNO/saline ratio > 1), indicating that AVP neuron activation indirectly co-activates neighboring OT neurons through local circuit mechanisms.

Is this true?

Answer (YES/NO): NO